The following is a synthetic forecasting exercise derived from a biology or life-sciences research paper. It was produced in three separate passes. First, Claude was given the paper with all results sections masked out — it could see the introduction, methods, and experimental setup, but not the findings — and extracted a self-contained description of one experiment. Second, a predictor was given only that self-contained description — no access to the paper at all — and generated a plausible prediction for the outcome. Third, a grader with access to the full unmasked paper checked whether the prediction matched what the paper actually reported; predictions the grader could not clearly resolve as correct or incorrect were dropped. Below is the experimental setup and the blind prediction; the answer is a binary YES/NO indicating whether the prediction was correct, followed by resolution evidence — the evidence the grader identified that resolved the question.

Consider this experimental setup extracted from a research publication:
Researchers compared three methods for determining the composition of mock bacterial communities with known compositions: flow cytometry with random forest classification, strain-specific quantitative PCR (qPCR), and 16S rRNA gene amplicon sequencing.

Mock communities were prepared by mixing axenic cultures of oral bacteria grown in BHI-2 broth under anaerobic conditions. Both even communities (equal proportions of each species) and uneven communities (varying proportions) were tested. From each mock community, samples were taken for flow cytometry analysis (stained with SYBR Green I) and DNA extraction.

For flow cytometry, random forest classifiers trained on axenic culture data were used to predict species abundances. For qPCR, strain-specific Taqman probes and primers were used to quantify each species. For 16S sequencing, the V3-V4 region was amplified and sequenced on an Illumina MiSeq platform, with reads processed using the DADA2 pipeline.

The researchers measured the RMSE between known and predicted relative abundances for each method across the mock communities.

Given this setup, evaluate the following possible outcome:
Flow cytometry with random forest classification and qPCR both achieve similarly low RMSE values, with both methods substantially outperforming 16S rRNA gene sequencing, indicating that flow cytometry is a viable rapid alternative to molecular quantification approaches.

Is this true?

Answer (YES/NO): NO